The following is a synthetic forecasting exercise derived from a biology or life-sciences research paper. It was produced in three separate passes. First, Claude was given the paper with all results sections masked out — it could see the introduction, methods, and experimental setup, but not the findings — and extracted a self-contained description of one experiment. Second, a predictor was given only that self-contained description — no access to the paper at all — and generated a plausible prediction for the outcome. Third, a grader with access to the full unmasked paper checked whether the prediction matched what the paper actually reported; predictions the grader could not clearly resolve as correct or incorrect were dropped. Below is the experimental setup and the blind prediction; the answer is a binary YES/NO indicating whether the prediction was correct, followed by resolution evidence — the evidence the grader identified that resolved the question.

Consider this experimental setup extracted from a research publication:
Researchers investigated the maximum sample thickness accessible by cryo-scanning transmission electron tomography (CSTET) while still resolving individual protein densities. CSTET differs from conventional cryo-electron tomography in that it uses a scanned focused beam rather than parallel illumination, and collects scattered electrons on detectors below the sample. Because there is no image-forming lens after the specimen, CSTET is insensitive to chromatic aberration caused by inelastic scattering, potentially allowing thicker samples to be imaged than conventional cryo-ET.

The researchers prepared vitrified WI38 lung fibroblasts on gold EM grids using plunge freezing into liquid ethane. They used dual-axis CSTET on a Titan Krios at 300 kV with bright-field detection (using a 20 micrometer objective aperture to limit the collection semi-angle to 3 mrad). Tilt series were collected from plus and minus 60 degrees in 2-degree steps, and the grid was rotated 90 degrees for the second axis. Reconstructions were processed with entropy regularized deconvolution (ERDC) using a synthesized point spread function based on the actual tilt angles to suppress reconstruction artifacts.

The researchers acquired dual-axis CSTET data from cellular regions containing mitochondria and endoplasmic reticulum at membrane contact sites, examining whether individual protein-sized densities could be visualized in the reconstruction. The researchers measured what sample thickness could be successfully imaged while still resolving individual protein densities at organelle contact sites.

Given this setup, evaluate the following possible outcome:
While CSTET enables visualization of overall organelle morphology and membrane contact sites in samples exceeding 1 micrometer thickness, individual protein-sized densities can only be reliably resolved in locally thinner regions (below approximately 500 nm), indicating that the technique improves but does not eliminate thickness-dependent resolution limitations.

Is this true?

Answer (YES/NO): NO